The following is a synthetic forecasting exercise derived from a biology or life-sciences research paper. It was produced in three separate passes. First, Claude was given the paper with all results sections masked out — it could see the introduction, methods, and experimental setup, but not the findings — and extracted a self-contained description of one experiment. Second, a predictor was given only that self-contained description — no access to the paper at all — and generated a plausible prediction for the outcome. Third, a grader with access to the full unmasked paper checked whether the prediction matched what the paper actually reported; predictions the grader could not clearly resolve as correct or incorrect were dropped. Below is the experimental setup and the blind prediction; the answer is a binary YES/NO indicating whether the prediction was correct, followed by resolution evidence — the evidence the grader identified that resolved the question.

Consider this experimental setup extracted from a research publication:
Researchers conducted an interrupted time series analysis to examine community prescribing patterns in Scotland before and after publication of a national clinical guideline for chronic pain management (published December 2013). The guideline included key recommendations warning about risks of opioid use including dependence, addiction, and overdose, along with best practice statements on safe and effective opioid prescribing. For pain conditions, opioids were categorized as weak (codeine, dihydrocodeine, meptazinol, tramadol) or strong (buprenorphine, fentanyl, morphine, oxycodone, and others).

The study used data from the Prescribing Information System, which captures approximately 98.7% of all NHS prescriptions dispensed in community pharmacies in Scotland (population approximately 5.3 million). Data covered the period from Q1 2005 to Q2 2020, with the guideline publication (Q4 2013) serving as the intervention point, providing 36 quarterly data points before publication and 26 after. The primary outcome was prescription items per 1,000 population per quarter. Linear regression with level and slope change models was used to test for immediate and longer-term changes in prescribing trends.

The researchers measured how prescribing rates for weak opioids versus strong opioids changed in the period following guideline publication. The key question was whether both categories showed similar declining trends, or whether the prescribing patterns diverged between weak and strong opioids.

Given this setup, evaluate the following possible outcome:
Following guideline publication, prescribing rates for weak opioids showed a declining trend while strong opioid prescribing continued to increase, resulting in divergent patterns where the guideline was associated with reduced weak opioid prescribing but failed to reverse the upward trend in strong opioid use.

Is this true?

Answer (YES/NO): YES